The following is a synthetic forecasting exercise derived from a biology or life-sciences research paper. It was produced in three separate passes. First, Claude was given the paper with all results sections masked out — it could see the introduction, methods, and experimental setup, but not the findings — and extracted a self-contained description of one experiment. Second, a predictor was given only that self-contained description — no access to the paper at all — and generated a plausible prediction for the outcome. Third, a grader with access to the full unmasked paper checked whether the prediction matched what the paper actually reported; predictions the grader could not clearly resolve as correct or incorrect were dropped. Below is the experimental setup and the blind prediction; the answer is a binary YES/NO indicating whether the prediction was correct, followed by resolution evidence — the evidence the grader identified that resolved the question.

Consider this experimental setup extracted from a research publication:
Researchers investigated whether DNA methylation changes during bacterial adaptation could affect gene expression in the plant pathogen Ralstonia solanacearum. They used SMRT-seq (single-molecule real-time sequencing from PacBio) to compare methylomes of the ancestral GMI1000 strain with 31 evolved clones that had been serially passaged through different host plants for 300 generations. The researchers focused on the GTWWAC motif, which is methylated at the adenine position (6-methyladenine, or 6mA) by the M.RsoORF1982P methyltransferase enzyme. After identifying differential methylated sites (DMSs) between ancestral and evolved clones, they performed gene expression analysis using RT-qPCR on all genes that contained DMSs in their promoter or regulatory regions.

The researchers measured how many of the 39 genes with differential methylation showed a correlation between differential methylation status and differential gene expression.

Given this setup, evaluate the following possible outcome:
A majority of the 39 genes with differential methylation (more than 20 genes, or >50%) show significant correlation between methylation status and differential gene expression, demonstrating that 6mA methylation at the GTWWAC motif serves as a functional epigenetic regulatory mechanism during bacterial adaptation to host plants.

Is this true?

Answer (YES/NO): NO